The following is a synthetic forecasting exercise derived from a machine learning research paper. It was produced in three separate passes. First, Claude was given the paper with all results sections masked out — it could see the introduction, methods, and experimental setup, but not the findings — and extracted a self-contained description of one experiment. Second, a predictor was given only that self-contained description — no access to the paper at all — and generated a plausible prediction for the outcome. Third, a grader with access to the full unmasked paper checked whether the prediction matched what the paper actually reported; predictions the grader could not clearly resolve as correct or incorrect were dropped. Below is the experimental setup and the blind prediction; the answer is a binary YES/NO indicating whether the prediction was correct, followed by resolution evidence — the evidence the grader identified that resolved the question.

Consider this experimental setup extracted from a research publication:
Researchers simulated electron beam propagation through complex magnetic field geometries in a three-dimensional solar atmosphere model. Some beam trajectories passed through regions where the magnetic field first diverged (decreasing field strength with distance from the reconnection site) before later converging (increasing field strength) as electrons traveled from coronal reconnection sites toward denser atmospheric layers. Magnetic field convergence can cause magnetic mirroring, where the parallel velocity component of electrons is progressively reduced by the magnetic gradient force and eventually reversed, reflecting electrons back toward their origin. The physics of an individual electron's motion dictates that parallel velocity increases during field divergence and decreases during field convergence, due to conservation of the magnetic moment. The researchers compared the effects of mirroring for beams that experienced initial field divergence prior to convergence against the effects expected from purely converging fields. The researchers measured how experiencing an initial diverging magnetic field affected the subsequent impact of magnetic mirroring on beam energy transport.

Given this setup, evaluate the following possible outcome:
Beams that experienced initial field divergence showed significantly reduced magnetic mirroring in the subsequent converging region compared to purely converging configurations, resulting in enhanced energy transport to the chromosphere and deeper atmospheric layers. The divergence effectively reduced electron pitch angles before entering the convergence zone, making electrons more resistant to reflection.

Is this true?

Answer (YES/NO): NO